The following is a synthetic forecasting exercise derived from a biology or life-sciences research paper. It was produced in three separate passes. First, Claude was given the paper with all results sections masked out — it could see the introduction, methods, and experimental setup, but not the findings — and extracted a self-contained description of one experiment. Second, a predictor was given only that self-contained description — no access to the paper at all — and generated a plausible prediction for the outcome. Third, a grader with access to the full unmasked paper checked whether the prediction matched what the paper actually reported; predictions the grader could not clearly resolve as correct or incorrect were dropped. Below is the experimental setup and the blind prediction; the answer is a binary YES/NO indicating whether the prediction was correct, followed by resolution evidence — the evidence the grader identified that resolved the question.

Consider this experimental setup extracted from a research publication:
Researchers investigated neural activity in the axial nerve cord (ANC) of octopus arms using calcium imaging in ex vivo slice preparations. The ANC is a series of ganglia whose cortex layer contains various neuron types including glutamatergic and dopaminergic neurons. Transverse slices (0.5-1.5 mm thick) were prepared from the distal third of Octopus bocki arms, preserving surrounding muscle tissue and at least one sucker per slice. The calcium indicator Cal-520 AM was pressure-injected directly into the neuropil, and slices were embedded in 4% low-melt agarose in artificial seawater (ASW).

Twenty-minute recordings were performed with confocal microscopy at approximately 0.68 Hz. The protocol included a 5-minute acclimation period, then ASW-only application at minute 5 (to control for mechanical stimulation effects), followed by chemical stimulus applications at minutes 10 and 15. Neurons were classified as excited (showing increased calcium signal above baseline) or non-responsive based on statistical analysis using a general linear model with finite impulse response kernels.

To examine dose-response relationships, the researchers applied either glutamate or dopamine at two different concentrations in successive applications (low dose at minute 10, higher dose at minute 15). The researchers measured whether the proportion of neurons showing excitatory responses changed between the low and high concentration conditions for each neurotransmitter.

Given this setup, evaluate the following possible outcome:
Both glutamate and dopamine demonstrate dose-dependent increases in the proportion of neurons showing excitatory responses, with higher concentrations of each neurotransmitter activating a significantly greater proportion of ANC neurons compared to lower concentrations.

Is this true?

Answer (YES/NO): NO